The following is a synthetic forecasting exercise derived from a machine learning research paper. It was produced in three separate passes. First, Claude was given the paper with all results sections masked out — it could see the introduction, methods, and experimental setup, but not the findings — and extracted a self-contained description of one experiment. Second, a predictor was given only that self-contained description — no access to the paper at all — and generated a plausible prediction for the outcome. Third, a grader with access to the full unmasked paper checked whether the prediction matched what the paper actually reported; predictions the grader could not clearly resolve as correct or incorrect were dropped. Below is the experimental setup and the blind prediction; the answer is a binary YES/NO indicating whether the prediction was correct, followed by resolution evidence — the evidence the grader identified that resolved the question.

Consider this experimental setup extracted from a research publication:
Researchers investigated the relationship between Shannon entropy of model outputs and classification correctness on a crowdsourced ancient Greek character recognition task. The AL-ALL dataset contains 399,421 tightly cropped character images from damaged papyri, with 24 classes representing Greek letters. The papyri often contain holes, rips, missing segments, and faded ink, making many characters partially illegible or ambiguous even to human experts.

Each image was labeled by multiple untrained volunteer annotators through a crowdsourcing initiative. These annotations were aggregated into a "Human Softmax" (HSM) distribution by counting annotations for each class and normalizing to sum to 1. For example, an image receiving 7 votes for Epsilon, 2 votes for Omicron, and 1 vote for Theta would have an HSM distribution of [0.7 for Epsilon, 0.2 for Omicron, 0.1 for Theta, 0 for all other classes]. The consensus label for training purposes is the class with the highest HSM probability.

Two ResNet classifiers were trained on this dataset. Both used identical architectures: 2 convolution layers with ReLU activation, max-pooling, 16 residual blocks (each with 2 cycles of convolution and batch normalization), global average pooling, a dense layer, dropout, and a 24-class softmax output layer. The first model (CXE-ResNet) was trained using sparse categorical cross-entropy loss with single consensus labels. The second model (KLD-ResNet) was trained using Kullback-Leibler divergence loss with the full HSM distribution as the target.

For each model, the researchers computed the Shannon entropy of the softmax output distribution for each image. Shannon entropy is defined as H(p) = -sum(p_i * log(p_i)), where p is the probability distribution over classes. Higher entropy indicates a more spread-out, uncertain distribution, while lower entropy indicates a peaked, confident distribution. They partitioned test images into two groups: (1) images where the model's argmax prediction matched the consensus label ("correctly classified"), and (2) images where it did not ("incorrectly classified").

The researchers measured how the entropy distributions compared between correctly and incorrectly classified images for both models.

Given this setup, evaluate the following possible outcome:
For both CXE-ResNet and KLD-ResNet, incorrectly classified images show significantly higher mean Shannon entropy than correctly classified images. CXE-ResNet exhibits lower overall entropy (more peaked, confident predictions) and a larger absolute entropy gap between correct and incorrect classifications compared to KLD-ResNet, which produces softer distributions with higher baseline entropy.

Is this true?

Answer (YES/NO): NO